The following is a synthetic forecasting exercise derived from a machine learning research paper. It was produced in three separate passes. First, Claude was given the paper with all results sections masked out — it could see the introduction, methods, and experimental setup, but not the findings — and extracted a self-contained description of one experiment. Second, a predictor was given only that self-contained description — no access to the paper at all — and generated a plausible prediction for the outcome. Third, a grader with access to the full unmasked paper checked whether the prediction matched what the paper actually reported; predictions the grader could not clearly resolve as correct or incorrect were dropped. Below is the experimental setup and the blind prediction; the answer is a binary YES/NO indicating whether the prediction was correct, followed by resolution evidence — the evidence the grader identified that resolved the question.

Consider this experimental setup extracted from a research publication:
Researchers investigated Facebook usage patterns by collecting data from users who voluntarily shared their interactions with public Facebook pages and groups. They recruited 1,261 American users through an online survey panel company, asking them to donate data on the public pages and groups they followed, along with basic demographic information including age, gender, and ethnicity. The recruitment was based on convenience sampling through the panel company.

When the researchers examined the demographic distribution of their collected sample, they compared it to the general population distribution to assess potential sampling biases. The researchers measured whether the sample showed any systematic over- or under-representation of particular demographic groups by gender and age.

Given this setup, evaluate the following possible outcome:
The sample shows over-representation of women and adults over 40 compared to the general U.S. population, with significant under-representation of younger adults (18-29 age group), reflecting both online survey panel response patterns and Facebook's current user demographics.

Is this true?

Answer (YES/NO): NO